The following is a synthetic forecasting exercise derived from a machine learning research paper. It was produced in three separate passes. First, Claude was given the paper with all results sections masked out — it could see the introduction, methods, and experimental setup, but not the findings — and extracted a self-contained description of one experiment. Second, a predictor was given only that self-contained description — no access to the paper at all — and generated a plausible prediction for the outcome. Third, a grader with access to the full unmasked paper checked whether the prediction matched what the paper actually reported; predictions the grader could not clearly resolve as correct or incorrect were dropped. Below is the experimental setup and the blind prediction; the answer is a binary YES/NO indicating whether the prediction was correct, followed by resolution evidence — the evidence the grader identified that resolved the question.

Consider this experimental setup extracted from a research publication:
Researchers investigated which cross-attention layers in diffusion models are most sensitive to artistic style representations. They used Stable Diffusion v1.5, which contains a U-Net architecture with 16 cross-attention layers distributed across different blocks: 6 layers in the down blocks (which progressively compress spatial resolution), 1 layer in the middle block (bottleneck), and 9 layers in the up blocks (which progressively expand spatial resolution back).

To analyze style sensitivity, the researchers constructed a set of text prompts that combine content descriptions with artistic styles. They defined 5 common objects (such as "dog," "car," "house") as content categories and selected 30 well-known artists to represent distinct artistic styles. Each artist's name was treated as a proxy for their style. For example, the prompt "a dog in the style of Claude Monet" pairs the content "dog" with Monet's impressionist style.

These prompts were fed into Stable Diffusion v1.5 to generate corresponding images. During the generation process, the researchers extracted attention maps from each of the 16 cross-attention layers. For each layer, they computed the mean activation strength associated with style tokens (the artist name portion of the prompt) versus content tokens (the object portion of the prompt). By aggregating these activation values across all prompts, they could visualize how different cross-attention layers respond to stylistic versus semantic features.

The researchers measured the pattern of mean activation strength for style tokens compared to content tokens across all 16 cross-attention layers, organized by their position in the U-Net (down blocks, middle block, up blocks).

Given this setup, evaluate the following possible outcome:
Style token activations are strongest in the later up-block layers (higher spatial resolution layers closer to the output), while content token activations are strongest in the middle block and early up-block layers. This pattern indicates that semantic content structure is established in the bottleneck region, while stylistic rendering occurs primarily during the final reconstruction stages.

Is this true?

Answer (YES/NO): NO